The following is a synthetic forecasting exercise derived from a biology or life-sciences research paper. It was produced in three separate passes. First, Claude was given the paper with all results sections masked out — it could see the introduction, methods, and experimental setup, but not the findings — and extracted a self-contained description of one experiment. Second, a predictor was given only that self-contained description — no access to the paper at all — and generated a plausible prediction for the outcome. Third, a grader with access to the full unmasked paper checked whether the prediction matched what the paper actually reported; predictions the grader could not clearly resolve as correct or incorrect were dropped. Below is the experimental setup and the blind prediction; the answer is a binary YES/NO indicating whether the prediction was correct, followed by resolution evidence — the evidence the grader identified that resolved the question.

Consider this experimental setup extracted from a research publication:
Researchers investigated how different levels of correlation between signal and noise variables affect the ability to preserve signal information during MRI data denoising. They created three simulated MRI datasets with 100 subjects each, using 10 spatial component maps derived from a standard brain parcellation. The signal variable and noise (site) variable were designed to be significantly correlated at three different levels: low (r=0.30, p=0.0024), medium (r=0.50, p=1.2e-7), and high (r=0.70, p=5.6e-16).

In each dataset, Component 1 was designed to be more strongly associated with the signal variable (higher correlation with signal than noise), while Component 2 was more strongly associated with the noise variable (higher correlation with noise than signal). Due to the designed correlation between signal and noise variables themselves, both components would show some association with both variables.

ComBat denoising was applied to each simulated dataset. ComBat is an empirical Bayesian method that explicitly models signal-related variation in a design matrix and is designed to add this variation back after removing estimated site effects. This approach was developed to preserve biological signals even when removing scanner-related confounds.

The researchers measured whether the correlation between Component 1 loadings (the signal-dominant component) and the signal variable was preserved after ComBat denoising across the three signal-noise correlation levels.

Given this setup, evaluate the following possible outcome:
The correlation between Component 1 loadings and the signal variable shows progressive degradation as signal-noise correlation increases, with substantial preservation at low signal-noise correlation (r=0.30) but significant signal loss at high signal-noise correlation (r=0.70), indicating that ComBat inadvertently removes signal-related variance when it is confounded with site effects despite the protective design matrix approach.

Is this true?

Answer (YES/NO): NO